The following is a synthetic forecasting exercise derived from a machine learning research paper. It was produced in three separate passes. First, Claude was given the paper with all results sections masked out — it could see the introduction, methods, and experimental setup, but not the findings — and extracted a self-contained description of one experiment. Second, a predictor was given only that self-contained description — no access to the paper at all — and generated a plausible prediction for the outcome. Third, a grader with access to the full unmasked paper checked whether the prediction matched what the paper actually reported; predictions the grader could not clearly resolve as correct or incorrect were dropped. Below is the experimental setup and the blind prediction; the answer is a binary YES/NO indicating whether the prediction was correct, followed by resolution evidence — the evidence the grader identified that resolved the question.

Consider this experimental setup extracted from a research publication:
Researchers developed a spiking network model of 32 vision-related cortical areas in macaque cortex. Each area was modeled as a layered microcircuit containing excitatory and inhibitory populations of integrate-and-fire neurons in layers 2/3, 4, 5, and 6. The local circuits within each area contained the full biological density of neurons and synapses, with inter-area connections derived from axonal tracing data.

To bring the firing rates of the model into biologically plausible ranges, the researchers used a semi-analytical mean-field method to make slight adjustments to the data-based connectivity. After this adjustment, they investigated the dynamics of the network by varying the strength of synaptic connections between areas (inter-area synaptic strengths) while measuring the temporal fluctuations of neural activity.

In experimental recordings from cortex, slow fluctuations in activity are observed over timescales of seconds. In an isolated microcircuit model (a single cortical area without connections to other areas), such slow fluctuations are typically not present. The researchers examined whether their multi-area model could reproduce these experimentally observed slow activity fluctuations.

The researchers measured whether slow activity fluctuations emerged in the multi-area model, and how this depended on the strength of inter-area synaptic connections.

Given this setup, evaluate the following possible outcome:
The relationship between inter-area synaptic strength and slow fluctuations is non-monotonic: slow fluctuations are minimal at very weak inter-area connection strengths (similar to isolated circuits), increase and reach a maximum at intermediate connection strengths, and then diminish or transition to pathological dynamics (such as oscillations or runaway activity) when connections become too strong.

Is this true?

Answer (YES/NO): YES